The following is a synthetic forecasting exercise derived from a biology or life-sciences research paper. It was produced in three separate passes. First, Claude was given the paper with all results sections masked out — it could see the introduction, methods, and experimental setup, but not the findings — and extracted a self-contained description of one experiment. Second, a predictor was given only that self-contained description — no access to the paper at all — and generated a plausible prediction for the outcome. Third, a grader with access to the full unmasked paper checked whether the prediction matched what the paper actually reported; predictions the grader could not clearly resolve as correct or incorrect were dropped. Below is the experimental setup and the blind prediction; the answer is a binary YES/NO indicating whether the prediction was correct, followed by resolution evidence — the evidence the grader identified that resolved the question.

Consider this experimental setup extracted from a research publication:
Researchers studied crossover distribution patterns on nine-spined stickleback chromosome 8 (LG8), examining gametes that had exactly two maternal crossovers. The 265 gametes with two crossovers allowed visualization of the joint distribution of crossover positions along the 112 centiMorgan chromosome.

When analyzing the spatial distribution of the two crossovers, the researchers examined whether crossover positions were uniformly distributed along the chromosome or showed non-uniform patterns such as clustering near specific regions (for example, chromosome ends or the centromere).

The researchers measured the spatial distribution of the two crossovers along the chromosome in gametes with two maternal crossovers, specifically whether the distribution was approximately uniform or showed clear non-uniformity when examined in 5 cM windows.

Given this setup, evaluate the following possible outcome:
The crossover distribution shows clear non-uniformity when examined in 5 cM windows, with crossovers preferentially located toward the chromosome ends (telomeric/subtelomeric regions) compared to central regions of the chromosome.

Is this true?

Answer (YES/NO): NO